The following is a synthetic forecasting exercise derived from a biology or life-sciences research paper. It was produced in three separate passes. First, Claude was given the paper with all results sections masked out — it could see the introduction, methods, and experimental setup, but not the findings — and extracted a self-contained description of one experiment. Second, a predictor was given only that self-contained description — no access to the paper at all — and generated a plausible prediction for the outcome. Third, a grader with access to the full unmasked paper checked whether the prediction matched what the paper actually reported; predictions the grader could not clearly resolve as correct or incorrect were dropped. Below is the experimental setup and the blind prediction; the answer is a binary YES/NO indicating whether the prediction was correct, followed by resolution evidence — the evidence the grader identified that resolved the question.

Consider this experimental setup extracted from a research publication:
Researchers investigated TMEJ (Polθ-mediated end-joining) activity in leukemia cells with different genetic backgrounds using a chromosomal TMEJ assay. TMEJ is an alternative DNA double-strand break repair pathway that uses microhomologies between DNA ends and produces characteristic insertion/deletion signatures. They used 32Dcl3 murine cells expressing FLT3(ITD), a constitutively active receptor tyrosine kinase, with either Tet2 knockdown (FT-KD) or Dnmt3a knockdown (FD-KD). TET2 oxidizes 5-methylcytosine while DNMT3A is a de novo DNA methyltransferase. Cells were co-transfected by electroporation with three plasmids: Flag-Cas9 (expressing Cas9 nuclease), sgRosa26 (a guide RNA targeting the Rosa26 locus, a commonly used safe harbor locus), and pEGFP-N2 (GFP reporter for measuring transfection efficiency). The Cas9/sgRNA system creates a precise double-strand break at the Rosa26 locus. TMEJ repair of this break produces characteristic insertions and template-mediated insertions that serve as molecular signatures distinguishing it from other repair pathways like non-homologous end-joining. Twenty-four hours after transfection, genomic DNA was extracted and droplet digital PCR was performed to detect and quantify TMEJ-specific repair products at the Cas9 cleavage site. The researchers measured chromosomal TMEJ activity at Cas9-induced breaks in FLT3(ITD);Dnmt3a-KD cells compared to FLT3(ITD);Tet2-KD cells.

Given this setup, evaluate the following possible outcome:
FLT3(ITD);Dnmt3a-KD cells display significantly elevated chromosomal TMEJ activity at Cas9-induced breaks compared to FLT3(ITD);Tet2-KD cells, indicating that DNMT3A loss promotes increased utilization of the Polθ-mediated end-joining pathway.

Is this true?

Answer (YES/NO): YES